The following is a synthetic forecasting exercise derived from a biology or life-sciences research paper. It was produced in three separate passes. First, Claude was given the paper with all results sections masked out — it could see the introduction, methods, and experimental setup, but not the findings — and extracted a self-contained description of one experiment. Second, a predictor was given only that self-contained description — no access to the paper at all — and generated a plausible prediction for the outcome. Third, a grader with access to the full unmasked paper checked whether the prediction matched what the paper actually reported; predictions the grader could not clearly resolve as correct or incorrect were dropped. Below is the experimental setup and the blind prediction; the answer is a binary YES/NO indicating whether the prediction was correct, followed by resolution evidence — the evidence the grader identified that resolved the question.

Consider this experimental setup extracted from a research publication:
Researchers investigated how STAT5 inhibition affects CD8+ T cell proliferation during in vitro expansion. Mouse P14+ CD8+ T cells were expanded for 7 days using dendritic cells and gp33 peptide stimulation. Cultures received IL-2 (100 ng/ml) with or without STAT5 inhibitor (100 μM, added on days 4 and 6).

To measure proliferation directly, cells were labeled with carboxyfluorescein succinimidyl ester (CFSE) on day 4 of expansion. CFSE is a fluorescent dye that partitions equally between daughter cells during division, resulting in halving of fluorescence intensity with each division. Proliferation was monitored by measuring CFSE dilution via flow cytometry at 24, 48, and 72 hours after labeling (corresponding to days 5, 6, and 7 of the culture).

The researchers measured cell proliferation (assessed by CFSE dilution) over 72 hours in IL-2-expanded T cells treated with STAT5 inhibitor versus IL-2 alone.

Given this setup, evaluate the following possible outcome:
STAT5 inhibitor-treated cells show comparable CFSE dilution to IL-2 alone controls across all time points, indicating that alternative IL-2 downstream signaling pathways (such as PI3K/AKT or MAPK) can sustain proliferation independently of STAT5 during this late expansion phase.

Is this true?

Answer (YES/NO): NO